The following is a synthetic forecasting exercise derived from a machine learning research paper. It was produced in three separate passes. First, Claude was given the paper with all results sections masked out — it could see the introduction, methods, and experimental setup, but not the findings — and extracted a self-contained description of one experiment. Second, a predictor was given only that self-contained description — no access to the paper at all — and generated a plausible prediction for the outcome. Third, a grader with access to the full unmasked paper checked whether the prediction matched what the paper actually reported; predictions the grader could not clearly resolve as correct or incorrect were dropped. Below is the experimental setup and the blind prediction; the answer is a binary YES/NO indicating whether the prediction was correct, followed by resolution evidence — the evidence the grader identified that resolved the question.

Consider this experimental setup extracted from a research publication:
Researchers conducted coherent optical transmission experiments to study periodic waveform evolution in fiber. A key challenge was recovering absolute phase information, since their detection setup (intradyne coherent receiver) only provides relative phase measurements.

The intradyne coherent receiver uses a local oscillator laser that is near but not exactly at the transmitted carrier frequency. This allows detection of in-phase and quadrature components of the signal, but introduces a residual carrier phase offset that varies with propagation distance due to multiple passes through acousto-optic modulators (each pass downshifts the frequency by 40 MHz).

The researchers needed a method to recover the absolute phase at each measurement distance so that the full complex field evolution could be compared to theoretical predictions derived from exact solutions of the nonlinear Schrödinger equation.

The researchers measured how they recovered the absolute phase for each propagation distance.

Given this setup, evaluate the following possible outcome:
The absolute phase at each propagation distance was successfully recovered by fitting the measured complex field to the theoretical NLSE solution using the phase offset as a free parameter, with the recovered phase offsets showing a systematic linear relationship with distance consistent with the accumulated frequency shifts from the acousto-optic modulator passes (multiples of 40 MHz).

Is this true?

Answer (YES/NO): NO